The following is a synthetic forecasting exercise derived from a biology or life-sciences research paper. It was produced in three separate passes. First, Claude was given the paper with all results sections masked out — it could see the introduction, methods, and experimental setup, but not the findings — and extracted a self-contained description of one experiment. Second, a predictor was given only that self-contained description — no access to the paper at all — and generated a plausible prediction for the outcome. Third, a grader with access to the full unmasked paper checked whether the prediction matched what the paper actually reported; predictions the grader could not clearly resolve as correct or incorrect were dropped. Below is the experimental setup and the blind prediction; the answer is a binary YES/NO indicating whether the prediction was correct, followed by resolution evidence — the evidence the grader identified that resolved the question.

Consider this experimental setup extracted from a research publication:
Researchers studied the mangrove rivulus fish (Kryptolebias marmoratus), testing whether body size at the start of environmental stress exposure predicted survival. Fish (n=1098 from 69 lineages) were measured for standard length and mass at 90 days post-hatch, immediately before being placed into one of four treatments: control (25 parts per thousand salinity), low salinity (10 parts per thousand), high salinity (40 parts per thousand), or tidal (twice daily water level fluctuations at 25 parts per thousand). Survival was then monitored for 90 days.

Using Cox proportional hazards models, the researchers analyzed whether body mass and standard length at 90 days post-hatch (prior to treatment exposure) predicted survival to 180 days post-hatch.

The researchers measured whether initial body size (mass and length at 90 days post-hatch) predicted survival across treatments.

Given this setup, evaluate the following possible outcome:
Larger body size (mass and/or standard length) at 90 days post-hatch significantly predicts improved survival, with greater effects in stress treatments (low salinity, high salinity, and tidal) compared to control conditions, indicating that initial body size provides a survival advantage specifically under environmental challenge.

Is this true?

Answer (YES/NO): NO